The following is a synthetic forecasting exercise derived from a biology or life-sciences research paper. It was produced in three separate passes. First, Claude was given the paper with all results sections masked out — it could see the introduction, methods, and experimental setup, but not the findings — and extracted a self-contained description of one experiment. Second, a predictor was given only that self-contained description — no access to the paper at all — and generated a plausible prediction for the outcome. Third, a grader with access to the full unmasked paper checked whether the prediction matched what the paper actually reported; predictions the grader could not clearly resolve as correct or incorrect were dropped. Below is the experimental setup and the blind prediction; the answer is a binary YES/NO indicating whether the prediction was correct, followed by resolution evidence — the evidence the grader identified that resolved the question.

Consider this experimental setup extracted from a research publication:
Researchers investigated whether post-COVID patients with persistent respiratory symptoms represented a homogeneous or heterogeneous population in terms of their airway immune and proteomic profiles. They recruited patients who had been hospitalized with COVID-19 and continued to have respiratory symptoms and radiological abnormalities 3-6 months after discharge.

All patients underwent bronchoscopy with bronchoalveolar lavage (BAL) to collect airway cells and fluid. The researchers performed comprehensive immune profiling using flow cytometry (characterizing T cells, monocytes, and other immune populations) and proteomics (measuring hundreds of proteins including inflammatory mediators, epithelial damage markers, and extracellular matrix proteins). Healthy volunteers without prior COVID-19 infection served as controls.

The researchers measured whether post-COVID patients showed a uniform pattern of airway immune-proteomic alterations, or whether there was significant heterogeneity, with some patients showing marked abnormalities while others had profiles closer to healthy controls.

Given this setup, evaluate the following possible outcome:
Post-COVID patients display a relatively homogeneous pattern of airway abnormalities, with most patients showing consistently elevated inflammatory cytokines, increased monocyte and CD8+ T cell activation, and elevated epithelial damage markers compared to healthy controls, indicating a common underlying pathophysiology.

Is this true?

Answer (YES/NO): NO